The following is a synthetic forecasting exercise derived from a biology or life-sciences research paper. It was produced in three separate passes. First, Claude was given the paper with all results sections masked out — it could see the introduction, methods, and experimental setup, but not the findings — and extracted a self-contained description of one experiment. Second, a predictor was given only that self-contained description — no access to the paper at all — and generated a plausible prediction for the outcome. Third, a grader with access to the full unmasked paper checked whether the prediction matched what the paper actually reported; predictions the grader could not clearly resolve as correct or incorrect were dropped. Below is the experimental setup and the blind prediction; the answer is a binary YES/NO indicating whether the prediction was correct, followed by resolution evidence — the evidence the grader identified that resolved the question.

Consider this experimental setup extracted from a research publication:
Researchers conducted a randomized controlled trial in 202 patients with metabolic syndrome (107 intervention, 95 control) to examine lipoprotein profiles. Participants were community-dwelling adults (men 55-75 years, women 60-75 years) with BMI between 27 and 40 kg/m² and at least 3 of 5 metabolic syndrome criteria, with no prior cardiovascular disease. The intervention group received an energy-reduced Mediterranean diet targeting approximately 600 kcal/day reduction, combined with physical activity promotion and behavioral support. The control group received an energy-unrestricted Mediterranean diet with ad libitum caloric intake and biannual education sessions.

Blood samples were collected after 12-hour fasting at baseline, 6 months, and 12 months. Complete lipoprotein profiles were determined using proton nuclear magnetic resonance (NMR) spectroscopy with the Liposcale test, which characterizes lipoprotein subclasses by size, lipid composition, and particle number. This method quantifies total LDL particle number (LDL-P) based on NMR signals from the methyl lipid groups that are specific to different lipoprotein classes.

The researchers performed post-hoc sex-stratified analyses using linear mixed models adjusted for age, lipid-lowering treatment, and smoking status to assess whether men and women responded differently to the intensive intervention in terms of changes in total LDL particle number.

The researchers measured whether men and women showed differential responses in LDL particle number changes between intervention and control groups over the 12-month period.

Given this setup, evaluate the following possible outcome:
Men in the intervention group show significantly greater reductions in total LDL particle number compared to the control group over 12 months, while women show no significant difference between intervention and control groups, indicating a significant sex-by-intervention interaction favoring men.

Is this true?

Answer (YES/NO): NO